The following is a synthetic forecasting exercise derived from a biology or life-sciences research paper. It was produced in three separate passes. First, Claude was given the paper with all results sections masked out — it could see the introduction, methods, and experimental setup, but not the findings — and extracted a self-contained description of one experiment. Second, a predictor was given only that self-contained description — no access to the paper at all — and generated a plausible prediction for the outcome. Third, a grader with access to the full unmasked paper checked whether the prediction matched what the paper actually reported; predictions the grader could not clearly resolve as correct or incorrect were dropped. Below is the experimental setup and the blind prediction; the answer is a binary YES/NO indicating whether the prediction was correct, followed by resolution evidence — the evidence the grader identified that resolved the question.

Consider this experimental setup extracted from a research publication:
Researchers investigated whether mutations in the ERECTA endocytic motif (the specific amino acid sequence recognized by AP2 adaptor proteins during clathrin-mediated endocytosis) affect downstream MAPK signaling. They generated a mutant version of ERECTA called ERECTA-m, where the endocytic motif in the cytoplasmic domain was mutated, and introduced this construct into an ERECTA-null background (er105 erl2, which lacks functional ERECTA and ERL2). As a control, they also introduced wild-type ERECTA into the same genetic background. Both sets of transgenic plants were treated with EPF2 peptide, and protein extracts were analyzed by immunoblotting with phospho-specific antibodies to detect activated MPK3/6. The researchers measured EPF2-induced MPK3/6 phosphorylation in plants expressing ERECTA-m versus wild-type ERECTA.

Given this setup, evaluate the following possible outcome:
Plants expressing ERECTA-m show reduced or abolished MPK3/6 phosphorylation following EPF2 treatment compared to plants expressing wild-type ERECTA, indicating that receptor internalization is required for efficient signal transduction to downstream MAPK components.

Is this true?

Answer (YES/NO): YES